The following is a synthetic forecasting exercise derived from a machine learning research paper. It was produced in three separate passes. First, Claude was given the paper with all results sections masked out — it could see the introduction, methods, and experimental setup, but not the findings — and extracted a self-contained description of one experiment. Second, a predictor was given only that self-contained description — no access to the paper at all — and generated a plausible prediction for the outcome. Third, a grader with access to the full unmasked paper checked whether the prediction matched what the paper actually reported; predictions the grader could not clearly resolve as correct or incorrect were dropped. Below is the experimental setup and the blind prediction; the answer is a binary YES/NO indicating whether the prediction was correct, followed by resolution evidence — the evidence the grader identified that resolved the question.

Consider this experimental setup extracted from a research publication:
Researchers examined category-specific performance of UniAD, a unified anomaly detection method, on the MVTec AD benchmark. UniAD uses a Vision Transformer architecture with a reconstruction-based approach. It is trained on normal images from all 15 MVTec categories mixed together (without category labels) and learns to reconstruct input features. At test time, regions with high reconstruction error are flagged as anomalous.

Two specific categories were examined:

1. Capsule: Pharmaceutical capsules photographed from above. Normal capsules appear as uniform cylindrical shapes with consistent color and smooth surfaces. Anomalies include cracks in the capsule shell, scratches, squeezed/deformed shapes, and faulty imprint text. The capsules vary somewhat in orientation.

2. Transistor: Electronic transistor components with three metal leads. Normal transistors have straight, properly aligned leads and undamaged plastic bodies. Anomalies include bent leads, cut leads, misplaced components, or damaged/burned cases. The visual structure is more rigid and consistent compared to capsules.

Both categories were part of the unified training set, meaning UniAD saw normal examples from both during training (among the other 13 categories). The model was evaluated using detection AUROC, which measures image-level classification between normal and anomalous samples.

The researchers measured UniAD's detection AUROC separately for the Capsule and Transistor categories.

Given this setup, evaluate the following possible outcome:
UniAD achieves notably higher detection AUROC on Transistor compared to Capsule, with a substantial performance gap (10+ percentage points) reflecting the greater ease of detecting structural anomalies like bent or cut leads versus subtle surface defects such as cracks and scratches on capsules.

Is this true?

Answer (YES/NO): YES